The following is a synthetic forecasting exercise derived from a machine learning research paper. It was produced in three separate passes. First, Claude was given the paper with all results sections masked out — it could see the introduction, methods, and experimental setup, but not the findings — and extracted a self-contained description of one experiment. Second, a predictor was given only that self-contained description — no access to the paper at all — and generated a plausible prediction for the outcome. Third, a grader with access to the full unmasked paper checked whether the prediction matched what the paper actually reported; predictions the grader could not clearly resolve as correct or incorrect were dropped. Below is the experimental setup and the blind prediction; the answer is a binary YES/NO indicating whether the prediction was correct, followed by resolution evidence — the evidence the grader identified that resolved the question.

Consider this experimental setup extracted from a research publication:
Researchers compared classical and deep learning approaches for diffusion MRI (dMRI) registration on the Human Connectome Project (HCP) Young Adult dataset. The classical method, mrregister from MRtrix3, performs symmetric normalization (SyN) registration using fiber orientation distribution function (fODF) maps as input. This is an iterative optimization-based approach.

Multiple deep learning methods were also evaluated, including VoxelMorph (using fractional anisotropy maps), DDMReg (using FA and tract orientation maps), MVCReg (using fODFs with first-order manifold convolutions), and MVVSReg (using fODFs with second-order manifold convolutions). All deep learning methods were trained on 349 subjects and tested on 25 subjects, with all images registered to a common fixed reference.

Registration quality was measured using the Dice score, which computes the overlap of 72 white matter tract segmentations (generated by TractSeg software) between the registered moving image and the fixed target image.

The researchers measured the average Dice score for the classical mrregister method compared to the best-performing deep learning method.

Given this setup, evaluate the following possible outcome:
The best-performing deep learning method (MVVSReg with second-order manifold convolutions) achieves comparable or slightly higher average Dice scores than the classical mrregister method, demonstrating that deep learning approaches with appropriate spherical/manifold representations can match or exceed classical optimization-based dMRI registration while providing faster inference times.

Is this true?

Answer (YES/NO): NO